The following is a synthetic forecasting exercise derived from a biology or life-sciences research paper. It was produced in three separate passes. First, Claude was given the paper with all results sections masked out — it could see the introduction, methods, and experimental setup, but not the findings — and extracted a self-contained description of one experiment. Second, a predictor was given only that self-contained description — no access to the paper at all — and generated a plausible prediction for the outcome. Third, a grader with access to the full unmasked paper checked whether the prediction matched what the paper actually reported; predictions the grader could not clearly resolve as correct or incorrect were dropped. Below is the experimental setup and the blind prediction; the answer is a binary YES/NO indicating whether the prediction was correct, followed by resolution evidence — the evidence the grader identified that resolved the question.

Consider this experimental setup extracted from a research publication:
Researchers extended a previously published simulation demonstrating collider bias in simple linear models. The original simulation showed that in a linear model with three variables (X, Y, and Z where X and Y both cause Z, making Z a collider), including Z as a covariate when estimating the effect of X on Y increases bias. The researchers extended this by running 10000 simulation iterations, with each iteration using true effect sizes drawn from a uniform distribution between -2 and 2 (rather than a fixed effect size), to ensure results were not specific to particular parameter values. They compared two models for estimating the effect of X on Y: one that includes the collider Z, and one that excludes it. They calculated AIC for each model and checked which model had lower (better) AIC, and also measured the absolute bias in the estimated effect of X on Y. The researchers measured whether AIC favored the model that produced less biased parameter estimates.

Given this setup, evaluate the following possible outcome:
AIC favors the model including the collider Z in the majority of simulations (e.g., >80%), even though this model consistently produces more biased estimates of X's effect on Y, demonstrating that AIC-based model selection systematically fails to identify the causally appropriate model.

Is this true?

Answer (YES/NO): YES